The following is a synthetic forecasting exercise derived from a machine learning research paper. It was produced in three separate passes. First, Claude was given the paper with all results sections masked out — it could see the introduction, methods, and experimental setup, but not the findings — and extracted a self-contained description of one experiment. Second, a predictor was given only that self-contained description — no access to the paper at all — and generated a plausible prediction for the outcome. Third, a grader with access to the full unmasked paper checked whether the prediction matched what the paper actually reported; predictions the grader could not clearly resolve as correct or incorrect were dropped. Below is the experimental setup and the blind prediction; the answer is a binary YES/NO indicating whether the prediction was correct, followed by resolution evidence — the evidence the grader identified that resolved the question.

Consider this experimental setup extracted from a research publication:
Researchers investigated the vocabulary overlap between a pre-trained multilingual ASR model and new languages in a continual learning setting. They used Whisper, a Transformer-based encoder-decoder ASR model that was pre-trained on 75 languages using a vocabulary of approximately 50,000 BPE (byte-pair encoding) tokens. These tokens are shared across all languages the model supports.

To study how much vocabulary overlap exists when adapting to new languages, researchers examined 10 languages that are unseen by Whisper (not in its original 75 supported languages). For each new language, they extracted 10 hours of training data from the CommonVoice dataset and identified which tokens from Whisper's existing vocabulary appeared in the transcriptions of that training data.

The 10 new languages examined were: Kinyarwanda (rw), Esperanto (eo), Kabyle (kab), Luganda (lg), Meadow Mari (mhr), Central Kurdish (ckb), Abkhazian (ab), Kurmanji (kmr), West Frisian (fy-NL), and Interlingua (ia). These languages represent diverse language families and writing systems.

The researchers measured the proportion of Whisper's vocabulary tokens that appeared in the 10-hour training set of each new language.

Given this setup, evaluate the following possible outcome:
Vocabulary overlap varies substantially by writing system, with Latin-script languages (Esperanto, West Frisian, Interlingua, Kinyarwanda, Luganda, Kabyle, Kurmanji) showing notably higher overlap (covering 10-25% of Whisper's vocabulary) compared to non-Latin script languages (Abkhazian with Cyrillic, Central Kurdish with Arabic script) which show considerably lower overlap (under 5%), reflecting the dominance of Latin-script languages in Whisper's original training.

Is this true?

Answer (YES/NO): NO